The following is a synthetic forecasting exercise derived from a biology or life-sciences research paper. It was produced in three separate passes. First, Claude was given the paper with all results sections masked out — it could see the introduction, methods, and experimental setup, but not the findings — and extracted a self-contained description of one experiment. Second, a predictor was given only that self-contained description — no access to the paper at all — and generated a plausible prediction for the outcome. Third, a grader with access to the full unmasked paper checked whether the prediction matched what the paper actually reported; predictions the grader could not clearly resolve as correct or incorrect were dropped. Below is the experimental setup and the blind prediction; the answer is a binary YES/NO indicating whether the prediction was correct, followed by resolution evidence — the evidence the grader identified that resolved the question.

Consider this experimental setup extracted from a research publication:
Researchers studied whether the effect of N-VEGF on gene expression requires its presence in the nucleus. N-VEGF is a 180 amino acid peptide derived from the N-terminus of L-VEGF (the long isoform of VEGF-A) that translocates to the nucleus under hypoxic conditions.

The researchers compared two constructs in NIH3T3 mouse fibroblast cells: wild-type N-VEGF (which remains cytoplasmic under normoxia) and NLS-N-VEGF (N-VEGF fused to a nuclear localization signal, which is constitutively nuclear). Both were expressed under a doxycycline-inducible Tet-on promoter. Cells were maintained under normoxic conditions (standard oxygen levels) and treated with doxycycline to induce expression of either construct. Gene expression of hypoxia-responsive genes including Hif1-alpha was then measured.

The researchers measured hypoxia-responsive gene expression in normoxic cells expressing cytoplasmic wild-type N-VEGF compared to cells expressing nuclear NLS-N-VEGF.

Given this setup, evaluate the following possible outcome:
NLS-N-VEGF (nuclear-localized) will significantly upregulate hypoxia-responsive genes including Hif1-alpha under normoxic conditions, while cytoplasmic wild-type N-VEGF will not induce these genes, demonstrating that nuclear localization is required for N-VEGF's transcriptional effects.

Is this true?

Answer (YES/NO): YES